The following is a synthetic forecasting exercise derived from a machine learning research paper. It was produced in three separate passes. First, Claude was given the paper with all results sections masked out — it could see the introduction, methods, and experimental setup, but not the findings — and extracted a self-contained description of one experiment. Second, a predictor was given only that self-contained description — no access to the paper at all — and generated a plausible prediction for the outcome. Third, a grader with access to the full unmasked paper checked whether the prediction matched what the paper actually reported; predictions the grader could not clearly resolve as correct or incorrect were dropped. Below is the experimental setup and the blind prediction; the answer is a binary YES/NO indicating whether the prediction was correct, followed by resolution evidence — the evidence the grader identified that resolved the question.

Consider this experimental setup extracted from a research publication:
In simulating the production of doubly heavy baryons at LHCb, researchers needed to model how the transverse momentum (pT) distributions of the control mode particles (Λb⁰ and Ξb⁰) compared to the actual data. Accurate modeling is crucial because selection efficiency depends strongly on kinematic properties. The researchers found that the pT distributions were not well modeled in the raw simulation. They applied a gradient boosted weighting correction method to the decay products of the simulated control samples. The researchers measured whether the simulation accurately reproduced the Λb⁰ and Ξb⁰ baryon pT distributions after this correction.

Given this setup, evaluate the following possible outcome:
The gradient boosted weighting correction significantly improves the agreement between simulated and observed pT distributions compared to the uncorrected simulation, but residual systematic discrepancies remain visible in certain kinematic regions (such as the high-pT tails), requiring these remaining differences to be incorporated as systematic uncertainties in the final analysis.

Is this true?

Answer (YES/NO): NO